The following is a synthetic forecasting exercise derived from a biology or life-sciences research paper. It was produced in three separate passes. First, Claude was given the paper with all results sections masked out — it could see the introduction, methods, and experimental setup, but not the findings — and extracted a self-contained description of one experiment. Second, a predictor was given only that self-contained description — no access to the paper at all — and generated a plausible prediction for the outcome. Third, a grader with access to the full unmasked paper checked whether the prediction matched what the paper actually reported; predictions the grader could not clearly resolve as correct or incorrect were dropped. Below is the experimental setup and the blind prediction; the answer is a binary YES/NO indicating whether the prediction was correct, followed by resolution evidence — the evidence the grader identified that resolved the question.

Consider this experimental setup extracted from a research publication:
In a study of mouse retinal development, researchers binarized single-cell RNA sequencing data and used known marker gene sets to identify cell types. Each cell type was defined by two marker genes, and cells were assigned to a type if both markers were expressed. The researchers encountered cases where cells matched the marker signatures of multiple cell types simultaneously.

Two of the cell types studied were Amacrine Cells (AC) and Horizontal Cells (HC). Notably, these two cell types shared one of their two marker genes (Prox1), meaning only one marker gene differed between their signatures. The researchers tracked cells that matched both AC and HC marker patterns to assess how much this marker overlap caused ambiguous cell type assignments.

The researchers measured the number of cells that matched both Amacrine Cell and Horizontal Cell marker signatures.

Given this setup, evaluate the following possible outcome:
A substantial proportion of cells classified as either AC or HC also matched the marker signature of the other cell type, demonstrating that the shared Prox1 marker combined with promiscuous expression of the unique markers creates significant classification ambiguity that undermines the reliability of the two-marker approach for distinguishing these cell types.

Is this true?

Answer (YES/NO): NO